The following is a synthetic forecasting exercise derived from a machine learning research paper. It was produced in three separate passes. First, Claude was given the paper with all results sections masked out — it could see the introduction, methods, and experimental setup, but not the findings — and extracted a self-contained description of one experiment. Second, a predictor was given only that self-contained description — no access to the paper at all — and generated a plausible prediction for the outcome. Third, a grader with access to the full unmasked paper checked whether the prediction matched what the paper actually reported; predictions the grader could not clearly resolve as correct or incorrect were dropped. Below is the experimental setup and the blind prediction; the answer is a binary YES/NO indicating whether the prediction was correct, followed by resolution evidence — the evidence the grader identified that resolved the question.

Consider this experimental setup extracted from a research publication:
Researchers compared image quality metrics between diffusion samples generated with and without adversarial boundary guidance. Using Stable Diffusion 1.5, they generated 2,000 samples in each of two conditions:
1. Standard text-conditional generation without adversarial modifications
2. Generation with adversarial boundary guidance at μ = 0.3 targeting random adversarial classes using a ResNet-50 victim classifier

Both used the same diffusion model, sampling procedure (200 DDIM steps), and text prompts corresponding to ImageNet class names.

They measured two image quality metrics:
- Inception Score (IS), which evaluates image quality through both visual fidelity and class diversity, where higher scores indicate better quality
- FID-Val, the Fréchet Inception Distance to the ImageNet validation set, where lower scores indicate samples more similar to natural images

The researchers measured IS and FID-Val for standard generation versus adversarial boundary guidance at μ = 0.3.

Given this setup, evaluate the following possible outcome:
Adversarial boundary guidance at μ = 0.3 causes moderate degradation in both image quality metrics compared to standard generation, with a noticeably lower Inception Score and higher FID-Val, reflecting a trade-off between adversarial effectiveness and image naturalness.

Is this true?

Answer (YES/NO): NO